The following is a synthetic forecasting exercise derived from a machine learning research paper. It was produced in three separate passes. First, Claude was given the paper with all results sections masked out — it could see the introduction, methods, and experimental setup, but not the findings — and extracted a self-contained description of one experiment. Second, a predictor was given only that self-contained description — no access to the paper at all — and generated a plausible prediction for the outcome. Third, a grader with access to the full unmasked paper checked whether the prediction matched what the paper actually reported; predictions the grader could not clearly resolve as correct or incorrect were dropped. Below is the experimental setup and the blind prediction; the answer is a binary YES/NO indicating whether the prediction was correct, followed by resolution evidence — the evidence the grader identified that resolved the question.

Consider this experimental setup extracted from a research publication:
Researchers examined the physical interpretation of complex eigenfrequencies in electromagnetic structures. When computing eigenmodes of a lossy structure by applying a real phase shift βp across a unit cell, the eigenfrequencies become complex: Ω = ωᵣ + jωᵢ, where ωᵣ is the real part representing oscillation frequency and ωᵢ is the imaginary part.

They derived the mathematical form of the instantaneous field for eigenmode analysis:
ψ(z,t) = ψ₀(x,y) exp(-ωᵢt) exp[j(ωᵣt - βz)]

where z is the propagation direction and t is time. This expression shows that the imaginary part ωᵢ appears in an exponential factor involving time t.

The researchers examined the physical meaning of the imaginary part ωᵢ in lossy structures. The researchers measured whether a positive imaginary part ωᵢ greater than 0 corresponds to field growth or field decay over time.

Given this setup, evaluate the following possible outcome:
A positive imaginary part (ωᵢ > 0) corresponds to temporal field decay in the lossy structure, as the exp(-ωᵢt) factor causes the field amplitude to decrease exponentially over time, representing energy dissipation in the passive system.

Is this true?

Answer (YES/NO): YES